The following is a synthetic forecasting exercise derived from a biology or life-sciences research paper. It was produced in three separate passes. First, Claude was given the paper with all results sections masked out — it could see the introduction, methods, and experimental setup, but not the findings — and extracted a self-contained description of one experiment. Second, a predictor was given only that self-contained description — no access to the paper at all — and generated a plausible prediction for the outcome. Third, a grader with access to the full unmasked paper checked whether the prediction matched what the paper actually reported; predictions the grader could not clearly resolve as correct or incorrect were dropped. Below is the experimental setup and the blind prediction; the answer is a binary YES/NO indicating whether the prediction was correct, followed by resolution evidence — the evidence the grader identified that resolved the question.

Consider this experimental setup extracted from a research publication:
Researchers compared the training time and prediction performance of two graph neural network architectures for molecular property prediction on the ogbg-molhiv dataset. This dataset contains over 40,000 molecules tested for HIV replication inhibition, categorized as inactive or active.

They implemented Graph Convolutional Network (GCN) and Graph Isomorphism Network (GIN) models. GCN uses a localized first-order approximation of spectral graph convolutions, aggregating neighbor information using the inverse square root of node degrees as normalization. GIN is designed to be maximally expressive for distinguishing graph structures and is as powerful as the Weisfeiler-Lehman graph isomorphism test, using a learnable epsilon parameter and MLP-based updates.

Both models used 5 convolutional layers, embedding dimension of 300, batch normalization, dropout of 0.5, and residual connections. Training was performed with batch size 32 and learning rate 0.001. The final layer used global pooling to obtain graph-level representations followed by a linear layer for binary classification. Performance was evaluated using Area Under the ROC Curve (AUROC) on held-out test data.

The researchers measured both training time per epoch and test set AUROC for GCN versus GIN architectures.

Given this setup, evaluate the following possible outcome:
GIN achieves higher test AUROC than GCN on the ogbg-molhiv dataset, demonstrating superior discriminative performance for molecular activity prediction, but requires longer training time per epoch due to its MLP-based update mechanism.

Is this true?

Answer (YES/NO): YES